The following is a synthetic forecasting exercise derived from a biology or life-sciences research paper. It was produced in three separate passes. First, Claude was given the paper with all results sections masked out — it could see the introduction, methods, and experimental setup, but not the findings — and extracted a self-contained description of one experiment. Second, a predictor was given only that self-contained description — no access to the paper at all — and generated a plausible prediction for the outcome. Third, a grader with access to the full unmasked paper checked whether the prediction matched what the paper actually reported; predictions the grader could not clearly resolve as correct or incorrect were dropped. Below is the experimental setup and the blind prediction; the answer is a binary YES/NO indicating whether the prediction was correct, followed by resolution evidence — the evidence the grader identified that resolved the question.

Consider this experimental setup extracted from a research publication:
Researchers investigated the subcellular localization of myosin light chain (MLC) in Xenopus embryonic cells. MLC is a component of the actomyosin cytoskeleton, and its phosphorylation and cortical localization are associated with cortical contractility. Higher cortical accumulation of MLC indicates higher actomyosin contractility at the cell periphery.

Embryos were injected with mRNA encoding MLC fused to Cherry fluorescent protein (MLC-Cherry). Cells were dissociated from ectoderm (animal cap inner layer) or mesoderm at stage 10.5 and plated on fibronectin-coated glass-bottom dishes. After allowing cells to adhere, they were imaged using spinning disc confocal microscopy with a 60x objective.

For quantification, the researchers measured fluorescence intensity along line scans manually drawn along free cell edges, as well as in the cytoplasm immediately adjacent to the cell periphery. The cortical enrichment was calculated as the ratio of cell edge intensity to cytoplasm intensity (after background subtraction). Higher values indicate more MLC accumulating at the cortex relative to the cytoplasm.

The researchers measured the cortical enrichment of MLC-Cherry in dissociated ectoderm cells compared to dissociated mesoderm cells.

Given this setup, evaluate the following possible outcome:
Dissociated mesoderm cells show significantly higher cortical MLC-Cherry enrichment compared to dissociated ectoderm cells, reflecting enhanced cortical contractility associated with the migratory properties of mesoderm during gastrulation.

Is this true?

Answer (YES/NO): NO